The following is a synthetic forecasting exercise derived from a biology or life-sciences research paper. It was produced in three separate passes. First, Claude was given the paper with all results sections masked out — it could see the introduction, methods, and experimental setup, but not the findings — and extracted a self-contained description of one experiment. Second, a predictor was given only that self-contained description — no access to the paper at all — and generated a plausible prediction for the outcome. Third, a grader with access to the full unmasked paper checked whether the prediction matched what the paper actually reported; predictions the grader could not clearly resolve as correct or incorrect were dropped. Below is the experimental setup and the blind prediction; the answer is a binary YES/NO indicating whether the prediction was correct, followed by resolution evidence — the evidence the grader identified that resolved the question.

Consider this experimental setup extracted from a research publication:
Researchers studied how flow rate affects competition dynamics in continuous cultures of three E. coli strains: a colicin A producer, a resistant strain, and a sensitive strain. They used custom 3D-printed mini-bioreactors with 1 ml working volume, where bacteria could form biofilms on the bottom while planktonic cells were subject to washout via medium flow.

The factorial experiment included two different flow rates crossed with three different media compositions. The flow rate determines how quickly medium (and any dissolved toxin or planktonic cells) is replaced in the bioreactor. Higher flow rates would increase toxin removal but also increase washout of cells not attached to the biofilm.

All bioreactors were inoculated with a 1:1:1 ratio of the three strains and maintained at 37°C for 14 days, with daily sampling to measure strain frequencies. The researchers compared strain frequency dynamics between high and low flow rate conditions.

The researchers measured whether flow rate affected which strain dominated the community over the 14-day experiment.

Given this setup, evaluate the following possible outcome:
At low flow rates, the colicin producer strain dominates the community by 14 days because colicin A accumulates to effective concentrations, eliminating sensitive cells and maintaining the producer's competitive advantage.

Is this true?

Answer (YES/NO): NO